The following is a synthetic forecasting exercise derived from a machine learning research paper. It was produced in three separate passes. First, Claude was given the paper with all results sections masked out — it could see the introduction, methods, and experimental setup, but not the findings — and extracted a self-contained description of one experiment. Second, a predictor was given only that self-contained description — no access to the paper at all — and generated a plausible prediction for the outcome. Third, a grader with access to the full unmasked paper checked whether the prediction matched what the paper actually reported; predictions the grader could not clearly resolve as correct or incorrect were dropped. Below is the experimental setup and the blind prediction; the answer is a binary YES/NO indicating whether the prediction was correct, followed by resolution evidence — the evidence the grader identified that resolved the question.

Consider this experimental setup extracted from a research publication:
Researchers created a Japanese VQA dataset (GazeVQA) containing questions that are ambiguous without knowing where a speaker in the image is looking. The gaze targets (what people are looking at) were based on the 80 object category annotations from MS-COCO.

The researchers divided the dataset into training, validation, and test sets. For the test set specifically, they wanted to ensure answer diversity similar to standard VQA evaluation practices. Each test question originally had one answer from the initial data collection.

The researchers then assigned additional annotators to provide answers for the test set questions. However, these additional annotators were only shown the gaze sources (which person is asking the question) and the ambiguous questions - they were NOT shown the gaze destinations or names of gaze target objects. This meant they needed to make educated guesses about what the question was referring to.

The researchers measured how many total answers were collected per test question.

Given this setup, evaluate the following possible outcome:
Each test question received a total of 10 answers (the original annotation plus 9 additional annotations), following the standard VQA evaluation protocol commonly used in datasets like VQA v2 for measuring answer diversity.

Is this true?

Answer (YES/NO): YES